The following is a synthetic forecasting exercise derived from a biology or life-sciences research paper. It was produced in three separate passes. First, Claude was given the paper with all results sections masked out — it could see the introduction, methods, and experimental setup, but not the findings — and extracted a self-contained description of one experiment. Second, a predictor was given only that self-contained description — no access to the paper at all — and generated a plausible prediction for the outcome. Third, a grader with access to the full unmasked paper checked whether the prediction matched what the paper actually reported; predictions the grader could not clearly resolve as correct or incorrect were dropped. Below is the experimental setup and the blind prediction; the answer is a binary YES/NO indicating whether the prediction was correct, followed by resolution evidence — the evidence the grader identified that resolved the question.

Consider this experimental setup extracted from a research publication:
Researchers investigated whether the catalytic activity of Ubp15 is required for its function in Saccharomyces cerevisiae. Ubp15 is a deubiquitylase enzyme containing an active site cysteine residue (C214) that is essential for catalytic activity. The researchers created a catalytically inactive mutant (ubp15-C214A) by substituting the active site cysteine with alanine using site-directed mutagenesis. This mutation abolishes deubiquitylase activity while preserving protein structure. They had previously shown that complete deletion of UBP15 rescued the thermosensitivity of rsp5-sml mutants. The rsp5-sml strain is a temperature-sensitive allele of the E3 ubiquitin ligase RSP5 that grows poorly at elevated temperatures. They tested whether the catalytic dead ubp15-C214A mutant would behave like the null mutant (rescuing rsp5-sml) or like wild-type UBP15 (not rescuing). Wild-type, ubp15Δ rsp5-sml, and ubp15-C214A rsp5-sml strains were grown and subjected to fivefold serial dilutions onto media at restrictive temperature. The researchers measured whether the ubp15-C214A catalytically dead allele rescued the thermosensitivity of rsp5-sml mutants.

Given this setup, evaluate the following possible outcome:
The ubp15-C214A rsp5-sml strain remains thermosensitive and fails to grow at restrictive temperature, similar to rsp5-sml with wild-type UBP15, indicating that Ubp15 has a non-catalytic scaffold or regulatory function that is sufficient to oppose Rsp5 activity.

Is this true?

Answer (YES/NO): NO